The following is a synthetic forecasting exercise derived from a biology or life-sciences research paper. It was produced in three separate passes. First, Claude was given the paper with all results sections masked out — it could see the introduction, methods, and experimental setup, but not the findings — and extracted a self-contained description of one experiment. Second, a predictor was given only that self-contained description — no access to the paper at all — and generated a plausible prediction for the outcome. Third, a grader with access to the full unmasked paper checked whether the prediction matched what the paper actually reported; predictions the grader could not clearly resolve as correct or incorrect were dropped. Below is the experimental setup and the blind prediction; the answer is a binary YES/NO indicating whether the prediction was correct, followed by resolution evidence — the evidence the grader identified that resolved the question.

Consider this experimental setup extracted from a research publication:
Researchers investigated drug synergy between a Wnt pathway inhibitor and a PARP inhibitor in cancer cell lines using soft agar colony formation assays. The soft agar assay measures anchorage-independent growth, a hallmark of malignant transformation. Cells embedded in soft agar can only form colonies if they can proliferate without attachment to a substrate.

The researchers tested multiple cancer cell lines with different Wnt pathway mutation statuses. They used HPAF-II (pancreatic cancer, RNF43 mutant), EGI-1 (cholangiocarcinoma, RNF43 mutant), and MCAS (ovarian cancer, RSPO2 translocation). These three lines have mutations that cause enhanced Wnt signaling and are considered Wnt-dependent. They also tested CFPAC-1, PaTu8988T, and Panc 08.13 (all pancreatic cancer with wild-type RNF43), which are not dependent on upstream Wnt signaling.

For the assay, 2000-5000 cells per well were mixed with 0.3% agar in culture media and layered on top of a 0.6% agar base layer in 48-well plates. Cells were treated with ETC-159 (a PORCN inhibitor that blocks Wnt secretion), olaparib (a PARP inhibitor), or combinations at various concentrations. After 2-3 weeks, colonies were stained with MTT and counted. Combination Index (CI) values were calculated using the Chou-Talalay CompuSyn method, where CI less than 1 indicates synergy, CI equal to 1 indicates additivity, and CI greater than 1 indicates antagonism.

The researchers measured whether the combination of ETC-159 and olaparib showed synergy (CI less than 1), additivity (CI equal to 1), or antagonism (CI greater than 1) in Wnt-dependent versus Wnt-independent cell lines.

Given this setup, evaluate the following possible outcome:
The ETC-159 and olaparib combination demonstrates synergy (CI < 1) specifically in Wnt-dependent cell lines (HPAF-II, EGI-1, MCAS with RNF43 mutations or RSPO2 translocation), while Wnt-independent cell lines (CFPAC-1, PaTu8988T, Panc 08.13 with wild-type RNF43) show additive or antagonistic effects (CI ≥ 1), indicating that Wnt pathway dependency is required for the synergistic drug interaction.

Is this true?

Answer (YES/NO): NO